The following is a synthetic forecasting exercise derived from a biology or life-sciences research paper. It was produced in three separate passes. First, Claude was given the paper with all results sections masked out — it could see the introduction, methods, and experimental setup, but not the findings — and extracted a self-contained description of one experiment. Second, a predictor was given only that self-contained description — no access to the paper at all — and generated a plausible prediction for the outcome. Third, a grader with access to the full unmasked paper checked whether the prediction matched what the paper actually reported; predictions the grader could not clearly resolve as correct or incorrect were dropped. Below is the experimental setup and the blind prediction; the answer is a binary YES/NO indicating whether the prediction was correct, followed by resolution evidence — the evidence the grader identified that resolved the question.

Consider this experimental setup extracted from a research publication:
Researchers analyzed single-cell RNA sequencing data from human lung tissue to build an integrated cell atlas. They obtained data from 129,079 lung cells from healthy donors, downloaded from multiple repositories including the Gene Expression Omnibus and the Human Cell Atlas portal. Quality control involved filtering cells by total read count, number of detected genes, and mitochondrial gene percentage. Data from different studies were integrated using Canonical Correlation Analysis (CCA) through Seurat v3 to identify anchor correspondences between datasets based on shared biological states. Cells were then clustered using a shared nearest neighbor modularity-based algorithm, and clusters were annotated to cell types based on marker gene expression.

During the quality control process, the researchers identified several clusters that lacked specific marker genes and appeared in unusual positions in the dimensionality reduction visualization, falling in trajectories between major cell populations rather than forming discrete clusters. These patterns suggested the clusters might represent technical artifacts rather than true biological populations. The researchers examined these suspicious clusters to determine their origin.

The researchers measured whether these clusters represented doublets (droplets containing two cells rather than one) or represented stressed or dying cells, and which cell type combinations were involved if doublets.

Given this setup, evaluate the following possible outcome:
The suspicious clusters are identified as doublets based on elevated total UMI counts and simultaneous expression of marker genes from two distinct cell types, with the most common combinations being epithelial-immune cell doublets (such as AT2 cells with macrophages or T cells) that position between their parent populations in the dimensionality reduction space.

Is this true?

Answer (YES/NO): NO